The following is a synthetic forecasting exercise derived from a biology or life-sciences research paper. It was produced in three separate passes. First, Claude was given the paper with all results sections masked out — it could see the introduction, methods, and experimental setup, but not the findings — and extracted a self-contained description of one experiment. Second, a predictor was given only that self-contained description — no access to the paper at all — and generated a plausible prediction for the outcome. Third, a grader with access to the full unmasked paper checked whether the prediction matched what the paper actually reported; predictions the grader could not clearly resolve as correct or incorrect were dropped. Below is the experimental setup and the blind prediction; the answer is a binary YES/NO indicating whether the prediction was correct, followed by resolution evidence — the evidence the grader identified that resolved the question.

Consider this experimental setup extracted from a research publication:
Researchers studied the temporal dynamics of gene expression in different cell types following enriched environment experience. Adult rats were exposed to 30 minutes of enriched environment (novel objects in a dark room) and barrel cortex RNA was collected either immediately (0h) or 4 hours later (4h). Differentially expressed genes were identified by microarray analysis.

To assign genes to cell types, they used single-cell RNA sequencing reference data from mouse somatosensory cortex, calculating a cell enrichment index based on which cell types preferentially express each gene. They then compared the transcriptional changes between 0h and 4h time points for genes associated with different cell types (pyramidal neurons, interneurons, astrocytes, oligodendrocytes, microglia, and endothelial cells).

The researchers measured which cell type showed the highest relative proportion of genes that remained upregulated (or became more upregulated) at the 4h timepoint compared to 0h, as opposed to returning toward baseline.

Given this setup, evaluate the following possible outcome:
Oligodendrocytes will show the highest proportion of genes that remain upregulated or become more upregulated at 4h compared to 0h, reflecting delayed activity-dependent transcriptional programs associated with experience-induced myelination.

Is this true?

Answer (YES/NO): NO